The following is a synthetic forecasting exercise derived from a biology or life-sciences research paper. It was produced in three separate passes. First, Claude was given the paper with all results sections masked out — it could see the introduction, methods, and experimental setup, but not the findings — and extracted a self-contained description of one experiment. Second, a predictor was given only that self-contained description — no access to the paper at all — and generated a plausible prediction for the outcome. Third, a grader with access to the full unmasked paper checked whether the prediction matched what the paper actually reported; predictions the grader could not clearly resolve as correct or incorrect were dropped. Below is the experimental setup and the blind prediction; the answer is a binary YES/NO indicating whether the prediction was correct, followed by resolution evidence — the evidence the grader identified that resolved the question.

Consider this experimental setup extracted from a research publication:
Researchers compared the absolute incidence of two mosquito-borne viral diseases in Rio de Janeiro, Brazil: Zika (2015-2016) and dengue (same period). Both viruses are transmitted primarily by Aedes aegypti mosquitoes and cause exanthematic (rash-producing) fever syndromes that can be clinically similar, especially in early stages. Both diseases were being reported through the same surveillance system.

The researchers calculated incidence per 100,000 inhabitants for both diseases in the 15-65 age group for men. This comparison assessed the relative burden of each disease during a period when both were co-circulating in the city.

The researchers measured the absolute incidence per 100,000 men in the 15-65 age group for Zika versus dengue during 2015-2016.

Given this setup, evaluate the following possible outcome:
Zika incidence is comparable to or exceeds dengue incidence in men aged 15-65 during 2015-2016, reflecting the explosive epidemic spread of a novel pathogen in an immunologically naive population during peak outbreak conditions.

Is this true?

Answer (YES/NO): NO